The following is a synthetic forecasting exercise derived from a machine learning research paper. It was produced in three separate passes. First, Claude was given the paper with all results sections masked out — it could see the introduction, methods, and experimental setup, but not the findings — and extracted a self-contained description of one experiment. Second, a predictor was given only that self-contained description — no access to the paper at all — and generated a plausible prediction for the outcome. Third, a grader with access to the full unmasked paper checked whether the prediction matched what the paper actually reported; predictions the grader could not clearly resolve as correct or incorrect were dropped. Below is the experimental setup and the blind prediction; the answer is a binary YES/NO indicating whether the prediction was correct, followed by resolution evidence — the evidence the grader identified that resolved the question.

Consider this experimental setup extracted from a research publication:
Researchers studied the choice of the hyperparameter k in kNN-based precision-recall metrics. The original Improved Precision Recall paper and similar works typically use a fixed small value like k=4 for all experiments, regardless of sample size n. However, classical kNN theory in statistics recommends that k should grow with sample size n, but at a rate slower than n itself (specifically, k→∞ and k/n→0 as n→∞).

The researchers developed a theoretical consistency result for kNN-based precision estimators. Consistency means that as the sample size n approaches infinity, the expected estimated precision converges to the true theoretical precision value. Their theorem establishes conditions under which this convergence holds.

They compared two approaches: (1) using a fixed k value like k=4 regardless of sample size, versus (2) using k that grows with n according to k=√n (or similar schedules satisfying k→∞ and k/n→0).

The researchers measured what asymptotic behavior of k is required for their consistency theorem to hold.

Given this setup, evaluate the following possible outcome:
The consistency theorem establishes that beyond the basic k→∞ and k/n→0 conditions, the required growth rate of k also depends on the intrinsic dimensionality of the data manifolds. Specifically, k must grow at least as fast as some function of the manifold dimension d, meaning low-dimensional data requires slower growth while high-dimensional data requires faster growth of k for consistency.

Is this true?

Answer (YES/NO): NO